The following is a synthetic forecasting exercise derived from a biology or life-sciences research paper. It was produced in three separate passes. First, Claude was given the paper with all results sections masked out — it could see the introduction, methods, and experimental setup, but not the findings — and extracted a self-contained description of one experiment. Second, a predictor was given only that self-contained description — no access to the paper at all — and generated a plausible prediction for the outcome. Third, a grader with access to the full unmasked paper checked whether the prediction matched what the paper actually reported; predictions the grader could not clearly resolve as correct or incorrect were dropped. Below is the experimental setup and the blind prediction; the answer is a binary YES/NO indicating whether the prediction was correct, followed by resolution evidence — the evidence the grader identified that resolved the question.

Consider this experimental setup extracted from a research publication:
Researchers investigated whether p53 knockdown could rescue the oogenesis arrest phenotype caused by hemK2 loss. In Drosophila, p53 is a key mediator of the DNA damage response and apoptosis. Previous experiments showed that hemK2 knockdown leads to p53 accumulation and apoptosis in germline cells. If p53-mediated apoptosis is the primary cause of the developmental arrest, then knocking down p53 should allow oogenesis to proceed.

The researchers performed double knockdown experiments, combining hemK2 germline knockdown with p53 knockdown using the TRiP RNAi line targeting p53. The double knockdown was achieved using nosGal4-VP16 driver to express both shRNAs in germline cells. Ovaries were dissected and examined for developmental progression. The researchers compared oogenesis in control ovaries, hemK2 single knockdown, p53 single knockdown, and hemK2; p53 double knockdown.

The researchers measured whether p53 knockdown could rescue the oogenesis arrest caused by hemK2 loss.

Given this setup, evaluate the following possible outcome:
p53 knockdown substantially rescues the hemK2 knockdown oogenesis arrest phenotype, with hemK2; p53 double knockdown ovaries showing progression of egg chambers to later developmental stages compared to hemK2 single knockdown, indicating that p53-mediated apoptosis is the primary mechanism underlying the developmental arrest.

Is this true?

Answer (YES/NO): NO